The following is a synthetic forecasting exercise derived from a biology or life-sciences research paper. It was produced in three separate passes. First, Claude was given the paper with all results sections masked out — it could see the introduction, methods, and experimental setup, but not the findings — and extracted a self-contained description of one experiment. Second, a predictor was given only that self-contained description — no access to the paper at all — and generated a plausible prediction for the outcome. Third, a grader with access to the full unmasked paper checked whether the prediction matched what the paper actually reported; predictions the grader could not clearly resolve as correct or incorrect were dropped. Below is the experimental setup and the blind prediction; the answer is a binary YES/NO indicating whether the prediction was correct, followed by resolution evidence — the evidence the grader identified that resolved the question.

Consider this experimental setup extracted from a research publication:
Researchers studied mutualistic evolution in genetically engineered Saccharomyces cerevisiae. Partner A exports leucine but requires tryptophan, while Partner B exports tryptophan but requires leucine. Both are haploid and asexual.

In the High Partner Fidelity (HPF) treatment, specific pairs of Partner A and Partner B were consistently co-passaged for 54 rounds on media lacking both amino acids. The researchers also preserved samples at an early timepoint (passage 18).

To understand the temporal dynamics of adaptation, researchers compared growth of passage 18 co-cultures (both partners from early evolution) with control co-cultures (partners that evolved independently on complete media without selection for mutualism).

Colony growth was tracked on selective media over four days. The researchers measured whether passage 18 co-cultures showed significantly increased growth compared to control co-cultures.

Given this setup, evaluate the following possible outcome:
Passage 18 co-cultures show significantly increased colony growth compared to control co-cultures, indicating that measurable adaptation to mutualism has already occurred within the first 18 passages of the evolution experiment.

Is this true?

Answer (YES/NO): NO